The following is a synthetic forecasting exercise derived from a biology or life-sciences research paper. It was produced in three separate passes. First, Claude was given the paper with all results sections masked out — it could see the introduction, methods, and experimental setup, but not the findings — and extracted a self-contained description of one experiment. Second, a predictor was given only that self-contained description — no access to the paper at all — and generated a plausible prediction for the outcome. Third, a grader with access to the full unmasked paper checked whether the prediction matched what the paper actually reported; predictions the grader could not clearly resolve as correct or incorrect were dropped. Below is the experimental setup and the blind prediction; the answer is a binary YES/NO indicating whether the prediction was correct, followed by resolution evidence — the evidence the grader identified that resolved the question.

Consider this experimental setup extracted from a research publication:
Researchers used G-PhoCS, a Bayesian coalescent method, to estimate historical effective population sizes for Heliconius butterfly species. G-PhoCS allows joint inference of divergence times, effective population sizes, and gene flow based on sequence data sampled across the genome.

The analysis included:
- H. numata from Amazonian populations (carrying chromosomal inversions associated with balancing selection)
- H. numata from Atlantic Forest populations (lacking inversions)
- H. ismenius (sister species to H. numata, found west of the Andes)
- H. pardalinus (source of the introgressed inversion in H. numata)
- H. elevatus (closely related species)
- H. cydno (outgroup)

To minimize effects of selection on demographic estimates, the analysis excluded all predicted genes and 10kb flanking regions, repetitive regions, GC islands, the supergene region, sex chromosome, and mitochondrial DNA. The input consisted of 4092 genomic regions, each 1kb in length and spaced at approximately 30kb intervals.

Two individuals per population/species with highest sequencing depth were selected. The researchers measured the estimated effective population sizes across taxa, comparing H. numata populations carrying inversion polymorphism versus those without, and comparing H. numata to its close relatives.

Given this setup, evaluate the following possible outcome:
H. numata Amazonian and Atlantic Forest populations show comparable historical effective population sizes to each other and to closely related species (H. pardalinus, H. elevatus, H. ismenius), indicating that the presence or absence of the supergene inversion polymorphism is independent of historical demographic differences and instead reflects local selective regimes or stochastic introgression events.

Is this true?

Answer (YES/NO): NO